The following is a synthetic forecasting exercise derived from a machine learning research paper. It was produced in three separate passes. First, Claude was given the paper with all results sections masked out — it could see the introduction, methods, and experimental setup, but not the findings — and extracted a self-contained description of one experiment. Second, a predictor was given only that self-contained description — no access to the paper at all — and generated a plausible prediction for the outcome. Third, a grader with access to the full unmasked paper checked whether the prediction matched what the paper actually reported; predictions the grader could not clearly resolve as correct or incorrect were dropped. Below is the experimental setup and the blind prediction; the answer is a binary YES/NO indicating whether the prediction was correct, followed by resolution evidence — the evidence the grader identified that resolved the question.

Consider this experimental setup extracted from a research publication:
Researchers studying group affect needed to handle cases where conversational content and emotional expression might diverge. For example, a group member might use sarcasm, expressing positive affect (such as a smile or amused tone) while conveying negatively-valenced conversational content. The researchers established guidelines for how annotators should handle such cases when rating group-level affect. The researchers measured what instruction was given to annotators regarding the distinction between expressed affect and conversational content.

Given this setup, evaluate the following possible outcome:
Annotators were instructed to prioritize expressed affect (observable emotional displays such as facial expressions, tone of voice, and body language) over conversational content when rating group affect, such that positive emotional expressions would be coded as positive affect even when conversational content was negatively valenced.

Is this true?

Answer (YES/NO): YES